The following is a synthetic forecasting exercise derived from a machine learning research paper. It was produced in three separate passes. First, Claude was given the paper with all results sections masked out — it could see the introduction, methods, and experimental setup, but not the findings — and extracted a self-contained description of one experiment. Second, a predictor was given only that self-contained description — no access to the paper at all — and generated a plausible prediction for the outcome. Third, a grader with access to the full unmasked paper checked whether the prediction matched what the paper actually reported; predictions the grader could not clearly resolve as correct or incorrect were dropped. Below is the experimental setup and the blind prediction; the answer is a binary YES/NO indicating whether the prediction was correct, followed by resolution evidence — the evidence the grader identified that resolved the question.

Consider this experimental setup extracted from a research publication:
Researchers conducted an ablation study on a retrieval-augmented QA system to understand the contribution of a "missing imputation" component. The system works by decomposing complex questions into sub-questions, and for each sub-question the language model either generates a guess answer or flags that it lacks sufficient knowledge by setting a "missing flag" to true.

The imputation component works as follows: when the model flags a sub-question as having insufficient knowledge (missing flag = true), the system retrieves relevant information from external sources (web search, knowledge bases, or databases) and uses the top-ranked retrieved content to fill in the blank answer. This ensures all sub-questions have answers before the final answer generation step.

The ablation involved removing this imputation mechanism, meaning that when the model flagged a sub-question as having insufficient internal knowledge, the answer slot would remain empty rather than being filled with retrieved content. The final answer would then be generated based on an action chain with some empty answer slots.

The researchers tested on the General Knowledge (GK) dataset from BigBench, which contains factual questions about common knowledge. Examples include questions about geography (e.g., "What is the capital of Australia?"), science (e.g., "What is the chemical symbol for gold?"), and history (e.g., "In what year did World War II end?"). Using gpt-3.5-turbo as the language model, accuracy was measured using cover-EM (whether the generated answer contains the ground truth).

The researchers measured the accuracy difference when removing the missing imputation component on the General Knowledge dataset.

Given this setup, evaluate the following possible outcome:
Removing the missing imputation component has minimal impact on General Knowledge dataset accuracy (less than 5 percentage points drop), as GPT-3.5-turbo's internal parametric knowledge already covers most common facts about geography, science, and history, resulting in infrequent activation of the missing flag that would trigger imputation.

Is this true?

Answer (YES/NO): YES